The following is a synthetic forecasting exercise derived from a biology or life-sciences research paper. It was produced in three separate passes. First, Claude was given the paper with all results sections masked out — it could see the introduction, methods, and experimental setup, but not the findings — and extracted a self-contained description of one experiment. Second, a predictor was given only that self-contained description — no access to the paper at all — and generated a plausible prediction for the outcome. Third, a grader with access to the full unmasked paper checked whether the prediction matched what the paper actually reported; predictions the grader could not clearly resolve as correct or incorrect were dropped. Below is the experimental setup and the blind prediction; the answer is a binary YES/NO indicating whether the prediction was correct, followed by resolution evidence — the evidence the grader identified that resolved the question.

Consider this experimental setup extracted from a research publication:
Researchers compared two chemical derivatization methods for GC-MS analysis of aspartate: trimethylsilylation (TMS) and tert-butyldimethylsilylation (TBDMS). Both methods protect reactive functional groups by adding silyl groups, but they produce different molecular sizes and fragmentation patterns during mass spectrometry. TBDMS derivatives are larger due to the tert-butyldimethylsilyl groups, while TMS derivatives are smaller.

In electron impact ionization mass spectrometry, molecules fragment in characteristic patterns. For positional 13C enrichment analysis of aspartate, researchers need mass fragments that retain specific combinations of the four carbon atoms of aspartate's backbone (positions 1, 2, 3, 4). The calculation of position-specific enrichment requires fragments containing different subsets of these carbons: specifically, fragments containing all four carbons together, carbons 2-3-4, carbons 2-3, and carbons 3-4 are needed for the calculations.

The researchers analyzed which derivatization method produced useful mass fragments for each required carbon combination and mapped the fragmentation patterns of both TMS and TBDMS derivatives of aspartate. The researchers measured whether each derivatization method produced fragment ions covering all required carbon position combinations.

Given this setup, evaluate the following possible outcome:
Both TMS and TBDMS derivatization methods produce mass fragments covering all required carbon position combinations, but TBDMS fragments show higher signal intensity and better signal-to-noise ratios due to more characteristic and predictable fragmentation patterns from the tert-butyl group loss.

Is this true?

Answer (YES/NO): NO